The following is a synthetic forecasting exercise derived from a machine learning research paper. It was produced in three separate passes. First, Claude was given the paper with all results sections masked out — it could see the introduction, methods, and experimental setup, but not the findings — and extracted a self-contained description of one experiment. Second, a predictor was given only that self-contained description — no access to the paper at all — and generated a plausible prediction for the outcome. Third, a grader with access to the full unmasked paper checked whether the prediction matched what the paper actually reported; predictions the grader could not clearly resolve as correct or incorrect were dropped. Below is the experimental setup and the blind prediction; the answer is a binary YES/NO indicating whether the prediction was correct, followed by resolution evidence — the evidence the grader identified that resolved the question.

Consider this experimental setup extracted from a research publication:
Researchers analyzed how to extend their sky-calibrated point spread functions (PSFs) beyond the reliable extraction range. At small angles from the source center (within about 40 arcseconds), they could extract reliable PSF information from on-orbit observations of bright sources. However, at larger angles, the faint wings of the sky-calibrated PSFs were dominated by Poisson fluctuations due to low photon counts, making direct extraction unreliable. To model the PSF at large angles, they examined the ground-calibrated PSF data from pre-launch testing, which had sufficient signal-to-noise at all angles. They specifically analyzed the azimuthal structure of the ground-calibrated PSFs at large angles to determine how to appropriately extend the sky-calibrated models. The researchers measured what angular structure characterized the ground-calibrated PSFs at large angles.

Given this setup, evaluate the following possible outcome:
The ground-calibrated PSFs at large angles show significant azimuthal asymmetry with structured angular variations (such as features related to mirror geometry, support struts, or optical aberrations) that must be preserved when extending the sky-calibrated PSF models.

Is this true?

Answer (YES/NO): NO